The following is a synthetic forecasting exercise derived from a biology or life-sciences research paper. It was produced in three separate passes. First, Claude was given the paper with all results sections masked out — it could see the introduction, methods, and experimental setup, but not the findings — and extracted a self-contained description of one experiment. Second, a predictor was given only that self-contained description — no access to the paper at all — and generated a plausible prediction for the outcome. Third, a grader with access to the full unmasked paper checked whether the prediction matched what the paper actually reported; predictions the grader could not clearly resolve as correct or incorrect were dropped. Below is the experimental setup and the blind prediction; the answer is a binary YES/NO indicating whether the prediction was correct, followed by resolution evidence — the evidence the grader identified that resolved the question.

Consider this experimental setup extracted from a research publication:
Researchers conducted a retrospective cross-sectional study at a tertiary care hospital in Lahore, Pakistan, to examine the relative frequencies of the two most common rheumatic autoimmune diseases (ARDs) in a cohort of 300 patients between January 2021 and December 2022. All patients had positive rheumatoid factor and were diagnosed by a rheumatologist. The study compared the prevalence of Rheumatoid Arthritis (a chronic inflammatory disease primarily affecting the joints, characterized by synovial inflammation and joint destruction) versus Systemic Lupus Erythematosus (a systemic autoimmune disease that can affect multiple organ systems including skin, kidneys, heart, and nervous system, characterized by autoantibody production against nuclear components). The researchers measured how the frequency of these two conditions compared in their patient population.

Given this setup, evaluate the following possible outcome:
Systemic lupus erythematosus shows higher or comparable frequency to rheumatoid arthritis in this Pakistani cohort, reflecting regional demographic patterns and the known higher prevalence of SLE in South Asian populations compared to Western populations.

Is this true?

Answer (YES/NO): NO